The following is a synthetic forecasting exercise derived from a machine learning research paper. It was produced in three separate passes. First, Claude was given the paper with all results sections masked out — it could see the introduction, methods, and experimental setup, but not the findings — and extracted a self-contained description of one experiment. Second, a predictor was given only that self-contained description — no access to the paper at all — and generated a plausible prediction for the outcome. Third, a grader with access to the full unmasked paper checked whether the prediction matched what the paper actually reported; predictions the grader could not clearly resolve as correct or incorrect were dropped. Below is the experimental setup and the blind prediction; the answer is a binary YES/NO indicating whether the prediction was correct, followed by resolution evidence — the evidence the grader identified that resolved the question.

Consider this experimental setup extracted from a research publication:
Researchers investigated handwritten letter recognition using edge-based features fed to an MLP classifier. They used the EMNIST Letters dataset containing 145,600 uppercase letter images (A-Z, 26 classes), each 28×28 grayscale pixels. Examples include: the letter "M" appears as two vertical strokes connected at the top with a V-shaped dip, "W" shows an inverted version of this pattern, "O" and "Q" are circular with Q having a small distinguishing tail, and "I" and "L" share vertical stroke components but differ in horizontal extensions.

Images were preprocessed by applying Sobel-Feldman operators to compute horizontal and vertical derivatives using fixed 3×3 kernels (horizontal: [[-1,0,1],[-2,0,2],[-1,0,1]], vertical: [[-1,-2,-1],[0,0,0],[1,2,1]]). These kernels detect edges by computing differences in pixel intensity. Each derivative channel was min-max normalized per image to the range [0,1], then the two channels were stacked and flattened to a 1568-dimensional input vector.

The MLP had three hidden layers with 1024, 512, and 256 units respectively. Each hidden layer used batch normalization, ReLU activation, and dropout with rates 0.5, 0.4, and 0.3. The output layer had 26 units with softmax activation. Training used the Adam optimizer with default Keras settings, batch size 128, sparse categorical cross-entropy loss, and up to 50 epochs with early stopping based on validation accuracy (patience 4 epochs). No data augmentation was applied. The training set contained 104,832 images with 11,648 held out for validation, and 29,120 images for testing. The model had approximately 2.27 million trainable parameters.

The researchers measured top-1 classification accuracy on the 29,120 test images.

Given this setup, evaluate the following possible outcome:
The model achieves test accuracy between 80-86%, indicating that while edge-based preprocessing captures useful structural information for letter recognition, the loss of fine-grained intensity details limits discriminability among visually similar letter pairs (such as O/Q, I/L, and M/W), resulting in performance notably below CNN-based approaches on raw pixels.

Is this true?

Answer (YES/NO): NO